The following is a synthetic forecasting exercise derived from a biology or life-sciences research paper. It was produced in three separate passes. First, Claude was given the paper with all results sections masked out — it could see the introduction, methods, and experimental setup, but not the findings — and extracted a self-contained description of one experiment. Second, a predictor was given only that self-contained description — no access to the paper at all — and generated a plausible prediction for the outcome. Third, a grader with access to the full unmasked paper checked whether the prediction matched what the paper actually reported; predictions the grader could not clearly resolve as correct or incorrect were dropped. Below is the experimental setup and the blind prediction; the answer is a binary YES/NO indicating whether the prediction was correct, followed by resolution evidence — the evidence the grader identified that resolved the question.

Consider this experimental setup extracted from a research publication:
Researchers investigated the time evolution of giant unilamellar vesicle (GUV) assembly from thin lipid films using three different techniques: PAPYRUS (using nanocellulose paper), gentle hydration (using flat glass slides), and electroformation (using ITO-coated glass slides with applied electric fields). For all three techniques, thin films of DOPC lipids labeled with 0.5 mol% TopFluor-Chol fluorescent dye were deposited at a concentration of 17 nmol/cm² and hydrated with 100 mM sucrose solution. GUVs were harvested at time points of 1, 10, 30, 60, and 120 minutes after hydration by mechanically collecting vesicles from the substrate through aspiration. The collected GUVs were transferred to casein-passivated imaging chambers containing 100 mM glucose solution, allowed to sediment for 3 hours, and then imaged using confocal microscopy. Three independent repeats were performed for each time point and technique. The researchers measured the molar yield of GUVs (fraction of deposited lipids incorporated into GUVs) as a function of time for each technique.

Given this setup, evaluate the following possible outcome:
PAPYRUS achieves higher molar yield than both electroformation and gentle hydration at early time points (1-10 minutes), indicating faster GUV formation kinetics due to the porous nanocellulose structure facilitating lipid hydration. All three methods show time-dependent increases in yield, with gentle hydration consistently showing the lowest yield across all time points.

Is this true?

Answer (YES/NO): NO